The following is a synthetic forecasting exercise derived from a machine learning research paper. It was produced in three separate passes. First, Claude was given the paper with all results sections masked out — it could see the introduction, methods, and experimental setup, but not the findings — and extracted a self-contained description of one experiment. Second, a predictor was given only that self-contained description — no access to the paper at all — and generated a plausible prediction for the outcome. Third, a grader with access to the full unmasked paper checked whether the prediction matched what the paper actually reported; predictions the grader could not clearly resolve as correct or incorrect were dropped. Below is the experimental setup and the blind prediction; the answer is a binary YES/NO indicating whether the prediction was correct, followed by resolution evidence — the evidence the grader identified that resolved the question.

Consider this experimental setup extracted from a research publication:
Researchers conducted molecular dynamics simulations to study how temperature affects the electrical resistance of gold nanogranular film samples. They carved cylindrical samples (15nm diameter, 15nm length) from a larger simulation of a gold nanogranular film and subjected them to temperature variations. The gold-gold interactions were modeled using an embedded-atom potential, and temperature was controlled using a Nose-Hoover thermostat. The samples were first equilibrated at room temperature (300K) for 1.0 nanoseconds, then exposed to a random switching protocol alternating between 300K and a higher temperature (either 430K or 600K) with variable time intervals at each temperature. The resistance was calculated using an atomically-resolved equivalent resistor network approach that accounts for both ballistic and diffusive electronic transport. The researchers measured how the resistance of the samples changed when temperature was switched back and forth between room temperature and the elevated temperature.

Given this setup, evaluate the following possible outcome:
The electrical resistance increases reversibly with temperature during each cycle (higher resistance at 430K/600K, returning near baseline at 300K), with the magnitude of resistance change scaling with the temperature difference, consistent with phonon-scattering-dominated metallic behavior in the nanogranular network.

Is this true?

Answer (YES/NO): NO